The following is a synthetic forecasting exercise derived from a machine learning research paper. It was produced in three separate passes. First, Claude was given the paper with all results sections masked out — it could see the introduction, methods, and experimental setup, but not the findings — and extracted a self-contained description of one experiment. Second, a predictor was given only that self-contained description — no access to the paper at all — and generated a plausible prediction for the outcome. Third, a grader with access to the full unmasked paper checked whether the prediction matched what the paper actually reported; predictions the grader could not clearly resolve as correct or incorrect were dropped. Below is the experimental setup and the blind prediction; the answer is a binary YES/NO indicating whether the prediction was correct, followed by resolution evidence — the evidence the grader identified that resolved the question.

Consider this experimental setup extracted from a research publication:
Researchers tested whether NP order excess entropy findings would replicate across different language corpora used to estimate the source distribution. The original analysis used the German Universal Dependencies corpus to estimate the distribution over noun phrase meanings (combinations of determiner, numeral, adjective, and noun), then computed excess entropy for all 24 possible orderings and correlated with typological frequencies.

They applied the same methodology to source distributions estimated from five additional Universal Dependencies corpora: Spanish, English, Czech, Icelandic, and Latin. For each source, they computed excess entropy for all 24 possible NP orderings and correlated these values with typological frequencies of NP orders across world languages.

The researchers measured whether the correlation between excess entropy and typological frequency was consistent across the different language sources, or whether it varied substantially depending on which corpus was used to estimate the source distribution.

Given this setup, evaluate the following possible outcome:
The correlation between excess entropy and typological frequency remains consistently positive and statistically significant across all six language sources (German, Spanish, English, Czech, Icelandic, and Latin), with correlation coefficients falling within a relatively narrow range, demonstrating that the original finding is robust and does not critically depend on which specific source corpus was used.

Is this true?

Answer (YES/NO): NO